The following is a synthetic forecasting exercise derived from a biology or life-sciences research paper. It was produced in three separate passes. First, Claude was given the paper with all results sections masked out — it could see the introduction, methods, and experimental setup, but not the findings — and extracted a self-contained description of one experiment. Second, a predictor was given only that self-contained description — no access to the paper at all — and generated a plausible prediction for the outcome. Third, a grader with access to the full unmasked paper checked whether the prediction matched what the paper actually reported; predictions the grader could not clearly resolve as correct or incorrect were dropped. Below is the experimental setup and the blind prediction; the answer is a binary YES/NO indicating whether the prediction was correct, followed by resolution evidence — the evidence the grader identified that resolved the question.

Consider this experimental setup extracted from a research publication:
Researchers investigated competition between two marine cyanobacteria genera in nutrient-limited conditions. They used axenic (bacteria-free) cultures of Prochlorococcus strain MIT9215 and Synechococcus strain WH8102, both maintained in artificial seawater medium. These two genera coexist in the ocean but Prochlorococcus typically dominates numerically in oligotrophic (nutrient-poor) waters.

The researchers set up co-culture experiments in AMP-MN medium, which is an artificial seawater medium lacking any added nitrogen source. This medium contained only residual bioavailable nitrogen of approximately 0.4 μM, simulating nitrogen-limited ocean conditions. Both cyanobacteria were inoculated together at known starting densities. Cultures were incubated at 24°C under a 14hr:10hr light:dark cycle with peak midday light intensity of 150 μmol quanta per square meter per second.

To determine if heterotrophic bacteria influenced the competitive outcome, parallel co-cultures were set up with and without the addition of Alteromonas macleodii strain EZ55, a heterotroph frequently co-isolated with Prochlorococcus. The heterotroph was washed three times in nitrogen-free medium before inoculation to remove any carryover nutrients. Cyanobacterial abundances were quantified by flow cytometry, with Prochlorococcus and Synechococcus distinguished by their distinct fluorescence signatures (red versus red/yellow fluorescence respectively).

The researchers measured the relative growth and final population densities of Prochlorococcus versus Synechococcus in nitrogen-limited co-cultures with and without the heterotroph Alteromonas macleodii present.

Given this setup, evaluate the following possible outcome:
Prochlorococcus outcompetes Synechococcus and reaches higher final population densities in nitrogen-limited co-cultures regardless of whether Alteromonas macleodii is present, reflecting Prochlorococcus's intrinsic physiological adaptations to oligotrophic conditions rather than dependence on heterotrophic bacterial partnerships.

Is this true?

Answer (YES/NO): NO